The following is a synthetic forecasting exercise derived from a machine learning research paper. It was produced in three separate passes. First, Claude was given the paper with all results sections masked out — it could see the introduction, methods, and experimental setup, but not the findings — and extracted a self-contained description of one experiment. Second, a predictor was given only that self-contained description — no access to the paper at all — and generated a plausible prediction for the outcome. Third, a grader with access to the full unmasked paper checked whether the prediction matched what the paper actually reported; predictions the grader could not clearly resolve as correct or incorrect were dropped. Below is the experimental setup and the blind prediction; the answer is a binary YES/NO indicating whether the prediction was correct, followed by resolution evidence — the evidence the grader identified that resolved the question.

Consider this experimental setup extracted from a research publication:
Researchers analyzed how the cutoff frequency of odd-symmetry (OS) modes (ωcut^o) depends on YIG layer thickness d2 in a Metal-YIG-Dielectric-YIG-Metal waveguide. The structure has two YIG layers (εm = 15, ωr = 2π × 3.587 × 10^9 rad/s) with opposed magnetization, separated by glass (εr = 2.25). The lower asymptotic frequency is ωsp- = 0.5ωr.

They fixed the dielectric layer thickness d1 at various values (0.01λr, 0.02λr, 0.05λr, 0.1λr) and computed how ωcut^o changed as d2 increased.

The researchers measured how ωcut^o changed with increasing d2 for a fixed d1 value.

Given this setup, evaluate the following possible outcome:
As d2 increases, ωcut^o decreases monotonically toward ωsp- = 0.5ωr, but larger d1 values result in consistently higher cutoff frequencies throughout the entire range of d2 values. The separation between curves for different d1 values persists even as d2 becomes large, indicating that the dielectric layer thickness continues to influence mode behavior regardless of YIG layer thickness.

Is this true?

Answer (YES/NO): NO